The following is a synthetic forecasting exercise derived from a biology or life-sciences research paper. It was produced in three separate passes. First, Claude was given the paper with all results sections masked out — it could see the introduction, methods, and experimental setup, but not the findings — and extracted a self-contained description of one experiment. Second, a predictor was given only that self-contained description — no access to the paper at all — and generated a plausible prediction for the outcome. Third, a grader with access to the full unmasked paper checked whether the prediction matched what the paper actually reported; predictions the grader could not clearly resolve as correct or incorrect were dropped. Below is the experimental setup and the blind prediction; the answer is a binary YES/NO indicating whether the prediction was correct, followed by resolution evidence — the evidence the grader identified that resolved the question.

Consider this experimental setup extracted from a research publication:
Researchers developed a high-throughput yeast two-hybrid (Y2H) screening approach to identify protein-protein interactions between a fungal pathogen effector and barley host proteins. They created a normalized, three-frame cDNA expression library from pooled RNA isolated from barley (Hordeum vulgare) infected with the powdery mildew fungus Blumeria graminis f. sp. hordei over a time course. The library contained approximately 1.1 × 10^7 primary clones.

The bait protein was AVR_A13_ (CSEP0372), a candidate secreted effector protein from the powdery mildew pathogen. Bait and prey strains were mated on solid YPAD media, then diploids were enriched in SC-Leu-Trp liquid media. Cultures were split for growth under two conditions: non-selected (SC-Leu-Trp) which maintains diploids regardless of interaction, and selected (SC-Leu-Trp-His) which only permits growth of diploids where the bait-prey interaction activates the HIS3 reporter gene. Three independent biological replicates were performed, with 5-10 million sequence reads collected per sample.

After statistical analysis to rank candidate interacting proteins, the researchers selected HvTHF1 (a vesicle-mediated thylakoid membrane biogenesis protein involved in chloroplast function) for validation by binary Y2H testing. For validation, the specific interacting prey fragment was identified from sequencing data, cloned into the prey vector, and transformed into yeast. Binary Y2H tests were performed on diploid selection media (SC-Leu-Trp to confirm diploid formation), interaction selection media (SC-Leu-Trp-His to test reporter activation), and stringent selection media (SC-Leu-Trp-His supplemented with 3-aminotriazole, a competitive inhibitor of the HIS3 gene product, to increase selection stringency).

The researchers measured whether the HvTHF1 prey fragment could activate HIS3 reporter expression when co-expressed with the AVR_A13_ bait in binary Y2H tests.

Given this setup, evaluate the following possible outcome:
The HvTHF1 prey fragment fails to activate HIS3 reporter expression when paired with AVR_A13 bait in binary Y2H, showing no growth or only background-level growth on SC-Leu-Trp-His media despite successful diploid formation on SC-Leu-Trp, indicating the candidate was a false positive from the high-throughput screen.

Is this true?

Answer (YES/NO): NO